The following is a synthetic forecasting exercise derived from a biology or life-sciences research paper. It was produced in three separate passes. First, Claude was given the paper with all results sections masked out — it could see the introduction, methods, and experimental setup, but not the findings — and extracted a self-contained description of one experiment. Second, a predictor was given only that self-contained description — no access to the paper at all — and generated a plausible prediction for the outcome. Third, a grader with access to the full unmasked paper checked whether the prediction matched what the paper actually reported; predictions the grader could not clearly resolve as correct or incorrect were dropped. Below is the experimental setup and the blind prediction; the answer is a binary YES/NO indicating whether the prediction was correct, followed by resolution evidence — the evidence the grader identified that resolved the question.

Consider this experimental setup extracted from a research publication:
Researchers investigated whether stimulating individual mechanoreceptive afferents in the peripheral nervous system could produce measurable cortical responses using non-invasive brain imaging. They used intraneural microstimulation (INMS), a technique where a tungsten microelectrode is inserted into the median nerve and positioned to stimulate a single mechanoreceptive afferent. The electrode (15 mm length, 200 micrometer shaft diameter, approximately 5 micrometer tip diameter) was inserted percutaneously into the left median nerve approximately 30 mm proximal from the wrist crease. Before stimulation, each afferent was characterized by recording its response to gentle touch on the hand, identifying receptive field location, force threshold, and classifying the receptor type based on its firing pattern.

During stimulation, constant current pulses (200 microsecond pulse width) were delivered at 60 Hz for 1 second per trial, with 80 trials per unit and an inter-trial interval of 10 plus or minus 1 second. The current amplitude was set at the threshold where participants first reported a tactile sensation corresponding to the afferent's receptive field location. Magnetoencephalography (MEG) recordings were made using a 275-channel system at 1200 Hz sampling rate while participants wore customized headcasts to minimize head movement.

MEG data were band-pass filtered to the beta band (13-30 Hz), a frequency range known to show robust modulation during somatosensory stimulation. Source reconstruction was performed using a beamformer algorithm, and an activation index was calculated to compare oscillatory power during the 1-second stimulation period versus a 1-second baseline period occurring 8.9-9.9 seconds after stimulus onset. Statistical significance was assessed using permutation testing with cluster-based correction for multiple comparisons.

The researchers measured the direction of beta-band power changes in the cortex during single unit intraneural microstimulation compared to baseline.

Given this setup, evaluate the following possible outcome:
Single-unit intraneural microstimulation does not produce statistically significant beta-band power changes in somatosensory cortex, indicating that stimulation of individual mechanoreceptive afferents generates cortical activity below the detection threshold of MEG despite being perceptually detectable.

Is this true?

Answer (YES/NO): NO